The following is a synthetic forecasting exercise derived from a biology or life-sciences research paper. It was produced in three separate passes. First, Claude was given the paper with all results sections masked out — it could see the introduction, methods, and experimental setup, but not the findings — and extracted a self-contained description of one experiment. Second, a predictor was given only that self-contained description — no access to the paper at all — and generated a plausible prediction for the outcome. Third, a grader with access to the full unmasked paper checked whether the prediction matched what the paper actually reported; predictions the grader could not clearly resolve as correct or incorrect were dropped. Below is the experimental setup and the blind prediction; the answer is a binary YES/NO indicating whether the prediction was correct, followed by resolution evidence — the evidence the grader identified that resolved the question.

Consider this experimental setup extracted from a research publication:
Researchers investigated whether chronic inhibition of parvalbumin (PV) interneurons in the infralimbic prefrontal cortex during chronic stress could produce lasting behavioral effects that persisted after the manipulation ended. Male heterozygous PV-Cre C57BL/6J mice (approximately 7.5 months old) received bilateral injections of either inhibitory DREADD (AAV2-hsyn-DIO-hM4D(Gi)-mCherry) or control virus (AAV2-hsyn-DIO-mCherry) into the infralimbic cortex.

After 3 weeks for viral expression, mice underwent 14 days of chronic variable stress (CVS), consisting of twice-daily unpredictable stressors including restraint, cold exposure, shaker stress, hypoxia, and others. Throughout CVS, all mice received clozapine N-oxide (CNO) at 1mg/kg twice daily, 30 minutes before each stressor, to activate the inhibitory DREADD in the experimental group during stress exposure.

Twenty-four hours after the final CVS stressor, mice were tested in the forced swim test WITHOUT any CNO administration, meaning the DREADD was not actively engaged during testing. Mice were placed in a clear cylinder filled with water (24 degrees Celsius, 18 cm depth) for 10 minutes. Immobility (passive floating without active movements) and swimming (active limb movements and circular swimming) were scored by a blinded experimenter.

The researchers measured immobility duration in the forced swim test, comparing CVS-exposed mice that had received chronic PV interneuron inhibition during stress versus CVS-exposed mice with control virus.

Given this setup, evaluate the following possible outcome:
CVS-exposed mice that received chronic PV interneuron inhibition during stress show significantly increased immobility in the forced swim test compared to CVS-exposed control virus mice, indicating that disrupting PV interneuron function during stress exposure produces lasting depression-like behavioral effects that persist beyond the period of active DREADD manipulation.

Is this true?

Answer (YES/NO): NO